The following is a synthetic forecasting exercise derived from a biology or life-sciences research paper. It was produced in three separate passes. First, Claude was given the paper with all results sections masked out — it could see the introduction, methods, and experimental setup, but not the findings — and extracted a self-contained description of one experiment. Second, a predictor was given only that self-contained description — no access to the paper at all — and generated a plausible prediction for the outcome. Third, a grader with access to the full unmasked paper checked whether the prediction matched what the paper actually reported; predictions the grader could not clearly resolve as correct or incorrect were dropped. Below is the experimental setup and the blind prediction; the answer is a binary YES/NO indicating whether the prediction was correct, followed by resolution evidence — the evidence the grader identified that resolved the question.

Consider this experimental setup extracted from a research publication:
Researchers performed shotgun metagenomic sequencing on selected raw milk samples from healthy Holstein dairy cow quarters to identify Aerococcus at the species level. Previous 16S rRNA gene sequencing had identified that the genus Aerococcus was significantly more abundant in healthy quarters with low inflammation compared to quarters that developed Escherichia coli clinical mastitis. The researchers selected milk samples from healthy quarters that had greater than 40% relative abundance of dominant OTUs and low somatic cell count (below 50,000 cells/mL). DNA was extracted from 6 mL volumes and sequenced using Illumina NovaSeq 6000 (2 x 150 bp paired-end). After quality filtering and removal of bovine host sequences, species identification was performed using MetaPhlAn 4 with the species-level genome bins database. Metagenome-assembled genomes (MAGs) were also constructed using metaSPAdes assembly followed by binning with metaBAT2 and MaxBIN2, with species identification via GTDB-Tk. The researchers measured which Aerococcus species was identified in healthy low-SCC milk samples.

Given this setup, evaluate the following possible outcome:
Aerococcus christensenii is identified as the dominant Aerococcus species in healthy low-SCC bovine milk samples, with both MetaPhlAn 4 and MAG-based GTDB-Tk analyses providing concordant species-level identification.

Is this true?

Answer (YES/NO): NO